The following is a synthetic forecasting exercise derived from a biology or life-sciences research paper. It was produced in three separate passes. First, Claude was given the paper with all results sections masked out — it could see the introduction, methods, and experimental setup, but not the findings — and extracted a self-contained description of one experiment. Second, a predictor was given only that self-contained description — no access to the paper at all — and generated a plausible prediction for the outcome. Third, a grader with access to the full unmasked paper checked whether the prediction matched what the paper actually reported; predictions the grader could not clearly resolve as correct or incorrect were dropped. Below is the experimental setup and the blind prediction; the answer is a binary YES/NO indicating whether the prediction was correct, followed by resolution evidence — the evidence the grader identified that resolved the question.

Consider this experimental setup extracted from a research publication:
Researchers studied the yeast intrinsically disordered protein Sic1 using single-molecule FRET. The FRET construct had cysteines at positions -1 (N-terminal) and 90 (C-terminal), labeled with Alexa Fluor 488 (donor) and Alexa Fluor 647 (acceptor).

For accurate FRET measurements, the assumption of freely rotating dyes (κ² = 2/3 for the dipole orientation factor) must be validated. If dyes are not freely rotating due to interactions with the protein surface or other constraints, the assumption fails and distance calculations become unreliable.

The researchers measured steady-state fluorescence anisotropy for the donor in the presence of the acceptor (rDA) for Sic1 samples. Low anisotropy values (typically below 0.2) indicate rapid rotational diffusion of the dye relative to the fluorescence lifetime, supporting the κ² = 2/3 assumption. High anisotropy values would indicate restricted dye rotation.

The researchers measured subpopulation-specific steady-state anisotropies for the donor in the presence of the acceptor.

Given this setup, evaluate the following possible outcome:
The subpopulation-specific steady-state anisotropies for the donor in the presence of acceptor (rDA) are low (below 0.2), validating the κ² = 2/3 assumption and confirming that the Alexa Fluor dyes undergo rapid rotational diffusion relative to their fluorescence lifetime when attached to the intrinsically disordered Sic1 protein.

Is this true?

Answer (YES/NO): YES